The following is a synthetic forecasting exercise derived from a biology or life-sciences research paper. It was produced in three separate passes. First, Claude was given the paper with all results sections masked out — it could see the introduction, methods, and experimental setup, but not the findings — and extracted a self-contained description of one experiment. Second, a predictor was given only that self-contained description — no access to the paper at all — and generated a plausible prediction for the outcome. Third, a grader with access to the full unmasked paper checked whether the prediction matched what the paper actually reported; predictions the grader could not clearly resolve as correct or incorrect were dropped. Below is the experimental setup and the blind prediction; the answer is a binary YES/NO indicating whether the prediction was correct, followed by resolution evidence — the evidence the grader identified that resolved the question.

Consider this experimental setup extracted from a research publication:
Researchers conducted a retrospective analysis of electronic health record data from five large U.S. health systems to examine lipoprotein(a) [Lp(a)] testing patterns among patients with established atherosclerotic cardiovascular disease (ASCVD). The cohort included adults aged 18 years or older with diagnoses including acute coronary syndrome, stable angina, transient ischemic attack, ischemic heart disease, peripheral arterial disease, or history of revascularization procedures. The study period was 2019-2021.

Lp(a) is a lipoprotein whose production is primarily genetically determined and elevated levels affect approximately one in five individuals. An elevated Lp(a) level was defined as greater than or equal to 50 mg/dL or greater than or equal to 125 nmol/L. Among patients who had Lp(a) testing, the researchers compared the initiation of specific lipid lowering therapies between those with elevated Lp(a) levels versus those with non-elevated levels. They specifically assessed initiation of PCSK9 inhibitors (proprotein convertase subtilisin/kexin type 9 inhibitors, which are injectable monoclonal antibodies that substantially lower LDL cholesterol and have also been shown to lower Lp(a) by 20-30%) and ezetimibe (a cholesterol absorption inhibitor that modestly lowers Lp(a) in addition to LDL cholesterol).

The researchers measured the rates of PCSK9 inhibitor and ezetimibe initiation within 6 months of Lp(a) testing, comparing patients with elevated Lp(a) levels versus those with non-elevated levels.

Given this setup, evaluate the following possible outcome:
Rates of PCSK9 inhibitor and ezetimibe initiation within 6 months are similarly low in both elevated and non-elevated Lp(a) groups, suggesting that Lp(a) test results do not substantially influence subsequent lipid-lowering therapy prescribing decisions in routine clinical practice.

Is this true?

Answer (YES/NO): NO